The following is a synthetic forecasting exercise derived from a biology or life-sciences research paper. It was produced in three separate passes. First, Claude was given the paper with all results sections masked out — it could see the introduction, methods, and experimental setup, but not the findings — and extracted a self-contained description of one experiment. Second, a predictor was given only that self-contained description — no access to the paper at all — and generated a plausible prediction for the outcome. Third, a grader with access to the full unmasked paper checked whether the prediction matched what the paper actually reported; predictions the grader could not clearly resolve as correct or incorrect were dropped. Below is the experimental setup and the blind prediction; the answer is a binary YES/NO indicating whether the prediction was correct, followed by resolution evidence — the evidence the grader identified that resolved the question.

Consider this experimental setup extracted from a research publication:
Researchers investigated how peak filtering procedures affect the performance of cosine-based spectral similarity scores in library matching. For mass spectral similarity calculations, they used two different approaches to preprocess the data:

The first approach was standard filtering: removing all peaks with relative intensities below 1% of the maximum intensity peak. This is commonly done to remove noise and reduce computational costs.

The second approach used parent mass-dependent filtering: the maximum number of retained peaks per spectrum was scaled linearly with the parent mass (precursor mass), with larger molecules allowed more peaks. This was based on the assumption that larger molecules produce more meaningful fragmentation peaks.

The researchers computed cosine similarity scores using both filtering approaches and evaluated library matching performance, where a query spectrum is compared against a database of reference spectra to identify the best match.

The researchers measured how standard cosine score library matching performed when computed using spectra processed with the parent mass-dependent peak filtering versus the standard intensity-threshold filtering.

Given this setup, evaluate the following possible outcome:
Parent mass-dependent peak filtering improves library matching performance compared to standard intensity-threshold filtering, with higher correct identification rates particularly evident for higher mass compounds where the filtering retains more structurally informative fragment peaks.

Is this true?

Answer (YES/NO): NO